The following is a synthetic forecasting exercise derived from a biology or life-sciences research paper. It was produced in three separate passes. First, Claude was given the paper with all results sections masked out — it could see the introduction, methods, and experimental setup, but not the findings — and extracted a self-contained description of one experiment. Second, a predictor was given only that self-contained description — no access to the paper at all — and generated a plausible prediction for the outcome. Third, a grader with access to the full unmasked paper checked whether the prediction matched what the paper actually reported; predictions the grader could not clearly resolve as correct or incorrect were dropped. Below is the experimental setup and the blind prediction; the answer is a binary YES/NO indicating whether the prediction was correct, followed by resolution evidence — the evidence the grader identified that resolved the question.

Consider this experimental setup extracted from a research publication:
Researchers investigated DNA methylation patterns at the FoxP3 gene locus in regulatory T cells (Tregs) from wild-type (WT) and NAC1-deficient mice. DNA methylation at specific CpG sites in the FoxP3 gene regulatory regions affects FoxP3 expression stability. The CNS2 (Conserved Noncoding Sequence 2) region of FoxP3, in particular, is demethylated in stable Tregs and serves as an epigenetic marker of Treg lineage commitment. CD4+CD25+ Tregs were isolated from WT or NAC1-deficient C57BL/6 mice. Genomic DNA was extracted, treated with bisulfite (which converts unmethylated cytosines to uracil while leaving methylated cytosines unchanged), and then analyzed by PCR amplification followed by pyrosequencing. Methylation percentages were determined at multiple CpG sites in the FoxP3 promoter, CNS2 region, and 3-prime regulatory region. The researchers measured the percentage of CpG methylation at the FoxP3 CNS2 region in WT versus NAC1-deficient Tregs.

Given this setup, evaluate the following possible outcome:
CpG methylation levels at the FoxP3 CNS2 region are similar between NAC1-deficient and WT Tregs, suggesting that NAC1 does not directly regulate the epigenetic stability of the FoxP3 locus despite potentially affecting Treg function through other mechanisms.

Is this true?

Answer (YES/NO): YES